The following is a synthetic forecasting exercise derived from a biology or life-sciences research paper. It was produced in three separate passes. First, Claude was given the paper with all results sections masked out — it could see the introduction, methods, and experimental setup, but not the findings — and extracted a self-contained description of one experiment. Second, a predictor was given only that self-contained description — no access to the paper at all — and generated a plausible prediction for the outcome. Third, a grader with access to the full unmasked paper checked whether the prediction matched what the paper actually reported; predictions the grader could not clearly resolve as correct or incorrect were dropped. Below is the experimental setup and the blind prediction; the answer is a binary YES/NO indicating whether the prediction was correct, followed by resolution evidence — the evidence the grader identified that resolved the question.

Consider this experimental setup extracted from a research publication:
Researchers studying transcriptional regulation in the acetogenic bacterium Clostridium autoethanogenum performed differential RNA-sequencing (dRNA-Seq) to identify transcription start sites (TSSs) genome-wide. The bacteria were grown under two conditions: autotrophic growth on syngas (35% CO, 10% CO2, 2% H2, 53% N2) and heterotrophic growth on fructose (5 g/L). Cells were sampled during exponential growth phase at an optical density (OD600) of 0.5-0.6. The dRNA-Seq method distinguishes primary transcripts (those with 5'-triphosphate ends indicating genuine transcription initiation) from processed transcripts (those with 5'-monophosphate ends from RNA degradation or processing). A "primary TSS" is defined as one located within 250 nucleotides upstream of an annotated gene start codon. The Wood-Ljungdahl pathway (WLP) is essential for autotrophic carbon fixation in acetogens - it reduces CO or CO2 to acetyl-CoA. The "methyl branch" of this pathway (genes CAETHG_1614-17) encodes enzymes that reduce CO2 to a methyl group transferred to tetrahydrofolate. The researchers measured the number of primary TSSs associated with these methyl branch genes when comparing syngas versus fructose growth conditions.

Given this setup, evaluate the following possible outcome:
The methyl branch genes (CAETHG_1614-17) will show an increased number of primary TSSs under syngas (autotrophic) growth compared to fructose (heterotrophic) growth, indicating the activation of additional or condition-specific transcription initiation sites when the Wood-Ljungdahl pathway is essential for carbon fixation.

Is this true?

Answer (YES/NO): YES